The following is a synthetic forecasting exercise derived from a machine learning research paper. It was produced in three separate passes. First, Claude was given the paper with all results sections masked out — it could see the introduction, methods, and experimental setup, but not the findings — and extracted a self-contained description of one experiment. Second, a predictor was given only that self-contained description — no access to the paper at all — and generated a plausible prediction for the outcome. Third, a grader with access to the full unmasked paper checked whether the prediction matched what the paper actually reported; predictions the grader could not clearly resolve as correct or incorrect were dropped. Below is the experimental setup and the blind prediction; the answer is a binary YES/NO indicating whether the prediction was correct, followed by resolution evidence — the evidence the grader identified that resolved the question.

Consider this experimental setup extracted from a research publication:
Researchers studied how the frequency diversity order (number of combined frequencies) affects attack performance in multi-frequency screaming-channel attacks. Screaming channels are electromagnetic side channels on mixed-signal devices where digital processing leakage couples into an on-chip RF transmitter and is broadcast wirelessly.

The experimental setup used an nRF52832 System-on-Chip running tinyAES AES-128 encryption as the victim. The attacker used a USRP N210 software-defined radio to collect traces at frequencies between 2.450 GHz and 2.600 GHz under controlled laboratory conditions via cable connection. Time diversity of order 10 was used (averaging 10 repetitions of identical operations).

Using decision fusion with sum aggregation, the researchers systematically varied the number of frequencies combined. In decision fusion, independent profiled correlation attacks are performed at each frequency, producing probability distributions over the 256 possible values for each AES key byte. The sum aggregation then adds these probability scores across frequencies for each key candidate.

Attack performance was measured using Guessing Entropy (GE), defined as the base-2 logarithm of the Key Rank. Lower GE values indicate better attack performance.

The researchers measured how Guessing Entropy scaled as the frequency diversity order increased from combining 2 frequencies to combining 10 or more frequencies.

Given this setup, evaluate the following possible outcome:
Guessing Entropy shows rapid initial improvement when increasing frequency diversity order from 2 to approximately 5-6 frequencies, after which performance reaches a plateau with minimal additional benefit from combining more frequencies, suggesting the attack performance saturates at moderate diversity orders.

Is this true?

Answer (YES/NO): NO